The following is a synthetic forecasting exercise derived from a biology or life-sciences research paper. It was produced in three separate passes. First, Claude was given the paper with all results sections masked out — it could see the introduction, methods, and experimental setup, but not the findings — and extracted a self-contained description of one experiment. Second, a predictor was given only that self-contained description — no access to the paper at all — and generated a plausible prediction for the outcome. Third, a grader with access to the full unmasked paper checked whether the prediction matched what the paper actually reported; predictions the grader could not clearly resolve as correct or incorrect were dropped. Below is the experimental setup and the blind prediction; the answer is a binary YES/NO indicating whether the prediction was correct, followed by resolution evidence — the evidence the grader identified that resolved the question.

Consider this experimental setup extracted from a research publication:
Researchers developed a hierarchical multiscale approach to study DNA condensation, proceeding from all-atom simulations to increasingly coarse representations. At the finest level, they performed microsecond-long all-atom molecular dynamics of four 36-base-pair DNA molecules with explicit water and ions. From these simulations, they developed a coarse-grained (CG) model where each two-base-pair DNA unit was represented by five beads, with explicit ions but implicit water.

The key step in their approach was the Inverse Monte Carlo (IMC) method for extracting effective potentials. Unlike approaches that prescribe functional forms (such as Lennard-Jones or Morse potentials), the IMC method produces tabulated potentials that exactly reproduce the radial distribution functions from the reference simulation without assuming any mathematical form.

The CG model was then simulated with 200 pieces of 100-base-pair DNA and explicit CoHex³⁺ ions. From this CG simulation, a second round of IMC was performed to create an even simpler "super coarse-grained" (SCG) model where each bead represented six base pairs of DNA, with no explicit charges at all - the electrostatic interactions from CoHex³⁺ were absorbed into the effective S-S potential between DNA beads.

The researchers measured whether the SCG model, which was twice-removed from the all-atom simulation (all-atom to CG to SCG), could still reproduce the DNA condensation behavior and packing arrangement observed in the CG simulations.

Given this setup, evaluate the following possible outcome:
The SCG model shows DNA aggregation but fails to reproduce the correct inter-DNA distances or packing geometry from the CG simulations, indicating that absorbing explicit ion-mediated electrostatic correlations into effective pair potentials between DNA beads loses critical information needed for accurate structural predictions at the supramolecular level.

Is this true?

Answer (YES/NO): NO